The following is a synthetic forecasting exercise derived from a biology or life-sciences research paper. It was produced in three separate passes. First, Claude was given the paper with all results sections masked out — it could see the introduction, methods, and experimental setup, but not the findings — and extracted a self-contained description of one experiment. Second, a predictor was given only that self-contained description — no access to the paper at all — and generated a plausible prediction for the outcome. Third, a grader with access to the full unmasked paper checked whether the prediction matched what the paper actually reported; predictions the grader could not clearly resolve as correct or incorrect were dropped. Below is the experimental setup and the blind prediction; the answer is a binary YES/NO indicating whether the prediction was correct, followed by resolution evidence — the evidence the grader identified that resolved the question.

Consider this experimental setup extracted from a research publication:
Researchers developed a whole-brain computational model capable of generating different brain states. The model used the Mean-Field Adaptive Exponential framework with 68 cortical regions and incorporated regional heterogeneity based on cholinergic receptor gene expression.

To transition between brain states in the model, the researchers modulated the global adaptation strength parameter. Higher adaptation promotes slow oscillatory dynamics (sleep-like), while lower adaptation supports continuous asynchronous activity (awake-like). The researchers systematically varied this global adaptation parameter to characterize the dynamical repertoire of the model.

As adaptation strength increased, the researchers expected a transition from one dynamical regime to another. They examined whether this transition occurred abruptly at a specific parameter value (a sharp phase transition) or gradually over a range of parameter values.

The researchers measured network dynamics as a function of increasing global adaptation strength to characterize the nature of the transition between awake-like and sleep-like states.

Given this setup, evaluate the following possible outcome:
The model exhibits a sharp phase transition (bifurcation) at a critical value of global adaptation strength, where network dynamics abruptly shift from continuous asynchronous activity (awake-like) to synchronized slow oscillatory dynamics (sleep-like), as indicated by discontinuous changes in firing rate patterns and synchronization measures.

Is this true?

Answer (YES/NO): NO